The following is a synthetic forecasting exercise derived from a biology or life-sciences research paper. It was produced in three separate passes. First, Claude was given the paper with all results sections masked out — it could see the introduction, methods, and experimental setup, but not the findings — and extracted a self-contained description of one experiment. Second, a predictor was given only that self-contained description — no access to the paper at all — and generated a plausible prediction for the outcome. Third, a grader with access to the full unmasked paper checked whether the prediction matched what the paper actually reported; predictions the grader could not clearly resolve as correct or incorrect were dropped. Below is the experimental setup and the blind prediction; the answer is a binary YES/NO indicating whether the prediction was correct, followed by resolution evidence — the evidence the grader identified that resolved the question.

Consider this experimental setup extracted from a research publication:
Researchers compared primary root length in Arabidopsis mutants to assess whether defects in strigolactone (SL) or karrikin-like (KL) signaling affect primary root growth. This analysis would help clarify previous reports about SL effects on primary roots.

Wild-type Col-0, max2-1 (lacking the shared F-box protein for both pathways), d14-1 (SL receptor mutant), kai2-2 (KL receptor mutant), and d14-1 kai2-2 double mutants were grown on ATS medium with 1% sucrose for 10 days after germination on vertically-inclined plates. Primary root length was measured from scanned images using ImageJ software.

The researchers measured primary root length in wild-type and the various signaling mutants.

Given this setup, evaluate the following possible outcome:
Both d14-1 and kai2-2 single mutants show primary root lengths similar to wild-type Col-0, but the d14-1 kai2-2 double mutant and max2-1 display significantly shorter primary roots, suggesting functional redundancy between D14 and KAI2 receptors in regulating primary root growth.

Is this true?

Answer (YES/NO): NO